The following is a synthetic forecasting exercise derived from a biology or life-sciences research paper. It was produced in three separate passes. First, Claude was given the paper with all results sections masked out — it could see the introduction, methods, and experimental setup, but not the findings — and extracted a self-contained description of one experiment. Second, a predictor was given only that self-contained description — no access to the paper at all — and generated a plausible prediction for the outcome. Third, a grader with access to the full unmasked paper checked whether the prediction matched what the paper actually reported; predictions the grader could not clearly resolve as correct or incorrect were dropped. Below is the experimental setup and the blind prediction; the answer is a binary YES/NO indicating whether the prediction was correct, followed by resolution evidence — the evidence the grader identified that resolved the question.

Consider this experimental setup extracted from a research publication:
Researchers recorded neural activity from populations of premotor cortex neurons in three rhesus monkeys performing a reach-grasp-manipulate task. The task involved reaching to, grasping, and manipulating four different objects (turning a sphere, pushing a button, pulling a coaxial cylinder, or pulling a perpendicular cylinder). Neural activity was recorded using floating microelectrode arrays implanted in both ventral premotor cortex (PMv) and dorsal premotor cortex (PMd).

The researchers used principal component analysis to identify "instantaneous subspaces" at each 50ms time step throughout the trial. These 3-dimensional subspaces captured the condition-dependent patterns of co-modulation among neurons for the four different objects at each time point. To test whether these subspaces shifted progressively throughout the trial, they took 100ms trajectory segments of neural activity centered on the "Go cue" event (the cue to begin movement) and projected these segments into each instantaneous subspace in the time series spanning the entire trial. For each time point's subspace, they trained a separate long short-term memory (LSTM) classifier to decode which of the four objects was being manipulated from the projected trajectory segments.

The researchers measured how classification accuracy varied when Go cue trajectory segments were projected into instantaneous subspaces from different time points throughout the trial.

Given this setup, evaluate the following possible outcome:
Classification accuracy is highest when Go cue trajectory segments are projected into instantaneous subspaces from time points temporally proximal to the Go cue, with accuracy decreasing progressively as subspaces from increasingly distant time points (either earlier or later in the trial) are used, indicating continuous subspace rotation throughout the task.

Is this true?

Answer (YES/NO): YES